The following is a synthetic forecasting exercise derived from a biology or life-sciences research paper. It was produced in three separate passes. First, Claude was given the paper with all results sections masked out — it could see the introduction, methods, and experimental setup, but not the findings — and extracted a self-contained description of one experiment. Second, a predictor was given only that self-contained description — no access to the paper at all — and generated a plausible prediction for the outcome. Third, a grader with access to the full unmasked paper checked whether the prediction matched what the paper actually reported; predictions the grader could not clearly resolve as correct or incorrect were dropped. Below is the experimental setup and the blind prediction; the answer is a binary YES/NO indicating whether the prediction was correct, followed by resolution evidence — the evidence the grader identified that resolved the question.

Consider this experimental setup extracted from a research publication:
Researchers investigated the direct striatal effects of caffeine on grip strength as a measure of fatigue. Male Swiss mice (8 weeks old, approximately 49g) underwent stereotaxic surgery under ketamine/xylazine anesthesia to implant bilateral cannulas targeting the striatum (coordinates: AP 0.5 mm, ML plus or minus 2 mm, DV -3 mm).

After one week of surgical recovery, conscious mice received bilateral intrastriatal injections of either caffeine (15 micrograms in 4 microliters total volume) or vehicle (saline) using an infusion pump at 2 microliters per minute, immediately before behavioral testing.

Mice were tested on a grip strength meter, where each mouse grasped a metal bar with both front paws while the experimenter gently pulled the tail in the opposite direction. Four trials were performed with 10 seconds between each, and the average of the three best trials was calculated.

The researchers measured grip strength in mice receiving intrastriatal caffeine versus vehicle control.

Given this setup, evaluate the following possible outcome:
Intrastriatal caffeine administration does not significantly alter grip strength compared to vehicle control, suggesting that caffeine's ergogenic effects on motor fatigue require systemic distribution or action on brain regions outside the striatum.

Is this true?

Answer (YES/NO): NO